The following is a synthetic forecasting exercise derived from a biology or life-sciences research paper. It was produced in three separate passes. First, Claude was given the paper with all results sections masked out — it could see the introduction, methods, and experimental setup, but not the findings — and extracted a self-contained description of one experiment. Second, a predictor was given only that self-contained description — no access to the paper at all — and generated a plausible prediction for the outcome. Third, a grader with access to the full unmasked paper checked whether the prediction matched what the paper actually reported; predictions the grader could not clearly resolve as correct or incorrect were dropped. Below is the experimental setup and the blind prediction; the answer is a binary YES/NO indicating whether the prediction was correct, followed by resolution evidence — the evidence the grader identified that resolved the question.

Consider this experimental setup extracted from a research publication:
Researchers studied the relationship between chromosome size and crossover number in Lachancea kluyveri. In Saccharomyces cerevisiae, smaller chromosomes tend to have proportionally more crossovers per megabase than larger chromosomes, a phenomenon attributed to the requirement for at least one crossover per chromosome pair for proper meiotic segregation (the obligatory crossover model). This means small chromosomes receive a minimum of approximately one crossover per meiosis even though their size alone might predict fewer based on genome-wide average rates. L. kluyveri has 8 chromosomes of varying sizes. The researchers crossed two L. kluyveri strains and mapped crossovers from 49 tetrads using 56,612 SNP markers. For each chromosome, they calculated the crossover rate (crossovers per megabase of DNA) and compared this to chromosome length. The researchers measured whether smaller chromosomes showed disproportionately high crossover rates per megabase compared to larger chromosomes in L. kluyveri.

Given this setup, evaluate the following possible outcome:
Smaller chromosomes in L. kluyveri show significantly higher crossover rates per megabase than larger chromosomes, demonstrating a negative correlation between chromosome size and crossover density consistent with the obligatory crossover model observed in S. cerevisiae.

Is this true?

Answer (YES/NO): YES